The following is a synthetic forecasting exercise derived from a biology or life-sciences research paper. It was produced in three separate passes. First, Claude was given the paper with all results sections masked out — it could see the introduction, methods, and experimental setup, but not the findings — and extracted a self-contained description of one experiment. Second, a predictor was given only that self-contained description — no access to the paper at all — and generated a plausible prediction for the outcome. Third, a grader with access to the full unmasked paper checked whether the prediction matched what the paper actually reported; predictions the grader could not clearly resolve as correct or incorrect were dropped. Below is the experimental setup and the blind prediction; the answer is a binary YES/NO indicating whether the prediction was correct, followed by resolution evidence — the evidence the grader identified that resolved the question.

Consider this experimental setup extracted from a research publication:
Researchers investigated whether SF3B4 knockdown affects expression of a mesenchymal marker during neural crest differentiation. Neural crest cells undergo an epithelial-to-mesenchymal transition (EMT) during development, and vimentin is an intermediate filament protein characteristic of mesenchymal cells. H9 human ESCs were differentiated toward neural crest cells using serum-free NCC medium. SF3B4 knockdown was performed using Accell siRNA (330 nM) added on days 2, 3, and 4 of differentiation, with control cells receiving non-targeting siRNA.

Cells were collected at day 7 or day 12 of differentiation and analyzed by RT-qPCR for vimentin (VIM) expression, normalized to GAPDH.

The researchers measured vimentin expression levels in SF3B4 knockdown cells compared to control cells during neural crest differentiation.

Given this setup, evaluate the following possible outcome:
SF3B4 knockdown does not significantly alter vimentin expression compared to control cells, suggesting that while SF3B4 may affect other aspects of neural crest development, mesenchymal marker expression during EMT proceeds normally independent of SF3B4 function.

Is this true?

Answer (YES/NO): NO